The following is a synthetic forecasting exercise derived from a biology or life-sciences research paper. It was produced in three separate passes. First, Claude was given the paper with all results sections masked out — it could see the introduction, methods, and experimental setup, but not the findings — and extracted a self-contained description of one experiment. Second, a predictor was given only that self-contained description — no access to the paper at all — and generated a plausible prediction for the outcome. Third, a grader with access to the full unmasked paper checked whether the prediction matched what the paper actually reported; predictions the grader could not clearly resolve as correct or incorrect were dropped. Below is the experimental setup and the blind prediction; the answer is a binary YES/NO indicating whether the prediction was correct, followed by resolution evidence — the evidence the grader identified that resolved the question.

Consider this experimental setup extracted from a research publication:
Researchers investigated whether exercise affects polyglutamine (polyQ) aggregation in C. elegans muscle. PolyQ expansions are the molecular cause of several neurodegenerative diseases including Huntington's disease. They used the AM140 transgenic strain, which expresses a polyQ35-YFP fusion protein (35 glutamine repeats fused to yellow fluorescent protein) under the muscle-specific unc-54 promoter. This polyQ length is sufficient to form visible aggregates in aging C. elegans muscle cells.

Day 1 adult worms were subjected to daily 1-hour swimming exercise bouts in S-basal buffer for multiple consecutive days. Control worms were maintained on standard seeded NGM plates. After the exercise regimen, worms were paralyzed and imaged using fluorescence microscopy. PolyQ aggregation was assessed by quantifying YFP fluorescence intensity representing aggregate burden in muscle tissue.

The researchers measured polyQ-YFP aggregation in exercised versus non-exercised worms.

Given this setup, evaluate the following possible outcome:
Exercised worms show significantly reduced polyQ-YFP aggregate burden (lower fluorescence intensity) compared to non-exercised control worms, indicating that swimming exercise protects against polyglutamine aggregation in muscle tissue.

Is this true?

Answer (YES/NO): NO